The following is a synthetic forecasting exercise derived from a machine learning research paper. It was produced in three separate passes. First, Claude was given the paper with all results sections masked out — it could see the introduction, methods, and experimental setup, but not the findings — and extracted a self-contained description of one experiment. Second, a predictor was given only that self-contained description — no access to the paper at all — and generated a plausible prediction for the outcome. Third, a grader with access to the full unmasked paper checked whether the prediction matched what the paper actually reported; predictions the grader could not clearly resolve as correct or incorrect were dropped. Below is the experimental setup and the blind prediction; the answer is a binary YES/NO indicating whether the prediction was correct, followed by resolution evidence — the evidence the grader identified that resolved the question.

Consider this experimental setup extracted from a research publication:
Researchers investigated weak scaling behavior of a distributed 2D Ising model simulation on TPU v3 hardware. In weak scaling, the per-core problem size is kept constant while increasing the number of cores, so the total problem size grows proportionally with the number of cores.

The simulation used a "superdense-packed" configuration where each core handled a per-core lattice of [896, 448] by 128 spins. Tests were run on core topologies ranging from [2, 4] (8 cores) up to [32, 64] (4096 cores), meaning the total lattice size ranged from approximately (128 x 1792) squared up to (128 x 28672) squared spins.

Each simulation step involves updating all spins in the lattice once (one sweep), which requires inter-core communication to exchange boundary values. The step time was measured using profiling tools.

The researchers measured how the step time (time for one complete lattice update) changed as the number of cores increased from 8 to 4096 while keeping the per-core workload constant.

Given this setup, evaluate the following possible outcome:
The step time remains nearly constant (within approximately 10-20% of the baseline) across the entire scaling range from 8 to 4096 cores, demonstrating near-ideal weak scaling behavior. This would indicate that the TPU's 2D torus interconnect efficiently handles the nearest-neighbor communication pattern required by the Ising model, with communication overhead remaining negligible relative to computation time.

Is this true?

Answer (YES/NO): YES